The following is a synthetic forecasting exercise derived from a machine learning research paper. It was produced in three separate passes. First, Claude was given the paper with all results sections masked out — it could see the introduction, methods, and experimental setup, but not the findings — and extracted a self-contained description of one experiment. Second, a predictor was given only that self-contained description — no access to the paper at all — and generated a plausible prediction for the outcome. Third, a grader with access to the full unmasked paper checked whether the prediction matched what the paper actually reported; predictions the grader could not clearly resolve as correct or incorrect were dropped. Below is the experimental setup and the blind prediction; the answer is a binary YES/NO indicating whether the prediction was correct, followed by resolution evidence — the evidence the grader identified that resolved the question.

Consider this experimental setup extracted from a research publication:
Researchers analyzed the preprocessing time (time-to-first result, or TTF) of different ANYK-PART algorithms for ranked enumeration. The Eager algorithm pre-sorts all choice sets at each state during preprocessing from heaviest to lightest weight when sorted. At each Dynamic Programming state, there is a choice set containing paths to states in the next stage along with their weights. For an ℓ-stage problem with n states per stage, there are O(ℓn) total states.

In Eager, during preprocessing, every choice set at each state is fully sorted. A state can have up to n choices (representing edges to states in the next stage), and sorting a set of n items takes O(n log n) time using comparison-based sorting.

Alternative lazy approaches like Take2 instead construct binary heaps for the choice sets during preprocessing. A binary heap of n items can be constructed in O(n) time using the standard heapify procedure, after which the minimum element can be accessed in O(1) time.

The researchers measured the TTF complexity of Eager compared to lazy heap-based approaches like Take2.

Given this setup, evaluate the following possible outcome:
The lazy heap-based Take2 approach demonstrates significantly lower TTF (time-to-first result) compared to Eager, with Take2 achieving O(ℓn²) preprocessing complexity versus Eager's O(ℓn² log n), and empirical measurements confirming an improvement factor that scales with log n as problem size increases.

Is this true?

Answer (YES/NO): NO